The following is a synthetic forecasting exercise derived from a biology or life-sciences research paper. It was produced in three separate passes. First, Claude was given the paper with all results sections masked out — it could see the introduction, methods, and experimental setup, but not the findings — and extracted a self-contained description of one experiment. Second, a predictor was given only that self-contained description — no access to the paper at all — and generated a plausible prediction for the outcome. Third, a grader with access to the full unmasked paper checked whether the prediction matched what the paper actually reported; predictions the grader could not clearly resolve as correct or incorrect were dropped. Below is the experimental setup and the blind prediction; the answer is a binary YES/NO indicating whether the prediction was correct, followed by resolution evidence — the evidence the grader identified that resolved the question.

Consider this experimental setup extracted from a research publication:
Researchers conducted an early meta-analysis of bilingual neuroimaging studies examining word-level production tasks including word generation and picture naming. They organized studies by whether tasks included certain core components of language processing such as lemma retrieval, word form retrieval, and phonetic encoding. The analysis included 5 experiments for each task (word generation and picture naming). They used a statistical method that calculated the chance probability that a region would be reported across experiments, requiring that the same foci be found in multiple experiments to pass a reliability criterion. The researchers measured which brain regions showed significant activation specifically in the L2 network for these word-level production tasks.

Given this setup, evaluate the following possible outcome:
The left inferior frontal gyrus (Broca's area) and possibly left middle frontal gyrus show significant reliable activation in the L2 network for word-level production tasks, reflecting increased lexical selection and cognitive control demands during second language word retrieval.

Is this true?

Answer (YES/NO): YES